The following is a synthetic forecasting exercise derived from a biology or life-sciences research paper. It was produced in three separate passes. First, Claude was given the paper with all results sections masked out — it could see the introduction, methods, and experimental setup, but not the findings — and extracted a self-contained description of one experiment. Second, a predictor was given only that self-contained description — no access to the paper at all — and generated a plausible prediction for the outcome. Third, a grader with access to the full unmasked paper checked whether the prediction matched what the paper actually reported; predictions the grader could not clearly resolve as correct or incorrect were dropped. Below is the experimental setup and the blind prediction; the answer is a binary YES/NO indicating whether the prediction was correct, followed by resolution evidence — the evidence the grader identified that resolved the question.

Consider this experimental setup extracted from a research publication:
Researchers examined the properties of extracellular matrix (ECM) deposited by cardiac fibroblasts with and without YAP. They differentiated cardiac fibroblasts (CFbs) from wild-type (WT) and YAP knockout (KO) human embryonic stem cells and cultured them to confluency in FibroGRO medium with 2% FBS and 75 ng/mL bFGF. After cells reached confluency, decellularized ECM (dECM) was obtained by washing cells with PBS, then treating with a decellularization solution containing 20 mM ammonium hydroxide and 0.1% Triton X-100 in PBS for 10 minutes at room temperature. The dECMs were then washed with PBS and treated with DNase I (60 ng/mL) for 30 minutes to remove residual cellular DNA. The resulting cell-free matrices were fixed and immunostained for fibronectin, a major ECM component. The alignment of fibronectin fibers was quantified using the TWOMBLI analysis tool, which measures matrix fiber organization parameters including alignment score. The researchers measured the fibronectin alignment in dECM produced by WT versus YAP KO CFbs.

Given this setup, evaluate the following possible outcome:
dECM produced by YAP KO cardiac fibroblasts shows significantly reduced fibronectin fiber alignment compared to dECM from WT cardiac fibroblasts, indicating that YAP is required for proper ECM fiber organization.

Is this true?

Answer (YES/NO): YES